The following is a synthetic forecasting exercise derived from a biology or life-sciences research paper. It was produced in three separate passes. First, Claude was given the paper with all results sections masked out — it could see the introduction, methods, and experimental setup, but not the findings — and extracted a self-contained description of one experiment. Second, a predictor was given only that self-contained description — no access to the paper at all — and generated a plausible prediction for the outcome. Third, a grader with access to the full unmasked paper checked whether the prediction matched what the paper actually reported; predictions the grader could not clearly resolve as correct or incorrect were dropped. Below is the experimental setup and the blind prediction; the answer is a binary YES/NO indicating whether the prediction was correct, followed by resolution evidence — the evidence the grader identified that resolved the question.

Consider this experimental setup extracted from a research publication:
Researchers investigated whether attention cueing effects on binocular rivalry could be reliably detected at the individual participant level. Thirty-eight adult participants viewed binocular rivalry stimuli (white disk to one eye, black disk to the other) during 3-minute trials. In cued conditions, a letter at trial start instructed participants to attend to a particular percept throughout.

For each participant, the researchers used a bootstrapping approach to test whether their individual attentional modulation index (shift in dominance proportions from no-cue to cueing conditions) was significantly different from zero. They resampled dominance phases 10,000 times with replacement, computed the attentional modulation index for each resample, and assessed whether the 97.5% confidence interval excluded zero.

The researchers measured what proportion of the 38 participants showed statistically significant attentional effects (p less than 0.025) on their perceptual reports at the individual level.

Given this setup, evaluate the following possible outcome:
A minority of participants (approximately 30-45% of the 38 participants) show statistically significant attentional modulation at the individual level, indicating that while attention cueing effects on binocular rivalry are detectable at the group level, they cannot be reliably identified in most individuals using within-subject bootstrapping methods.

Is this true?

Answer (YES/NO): NO